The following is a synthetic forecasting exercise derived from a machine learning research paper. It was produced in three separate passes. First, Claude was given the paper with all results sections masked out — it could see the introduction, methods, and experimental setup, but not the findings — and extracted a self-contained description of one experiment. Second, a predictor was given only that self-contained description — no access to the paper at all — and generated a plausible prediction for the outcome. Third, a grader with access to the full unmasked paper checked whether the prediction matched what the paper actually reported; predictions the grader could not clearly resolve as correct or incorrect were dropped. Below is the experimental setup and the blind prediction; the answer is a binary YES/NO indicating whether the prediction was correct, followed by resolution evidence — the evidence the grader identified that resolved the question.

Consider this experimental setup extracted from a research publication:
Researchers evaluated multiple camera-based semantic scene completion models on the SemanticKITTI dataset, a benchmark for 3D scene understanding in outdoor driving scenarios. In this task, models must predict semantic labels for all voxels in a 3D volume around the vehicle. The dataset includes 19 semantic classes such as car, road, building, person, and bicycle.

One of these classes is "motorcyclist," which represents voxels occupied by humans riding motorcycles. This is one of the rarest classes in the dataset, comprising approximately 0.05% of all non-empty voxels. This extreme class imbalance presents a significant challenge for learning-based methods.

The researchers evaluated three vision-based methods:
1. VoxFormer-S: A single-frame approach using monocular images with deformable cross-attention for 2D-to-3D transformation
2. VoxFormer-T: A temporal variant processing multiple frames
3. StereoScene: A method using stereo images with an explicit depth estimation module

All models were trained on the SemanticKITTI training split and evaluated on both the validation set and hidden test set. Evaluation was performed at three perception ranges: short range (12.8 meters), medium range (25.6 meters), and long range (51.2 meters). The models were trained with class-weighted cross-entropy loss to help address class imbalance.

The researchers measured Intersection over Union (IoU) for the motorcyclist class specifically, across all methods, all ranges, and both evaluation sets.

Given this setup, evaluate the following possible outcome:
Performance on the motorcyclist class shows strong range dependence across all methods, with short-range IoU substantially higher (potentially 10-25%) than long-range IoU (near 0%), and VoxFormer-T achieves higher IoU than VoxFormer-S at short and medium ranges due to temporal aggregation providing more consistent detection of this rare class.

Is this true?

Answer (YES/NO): NO